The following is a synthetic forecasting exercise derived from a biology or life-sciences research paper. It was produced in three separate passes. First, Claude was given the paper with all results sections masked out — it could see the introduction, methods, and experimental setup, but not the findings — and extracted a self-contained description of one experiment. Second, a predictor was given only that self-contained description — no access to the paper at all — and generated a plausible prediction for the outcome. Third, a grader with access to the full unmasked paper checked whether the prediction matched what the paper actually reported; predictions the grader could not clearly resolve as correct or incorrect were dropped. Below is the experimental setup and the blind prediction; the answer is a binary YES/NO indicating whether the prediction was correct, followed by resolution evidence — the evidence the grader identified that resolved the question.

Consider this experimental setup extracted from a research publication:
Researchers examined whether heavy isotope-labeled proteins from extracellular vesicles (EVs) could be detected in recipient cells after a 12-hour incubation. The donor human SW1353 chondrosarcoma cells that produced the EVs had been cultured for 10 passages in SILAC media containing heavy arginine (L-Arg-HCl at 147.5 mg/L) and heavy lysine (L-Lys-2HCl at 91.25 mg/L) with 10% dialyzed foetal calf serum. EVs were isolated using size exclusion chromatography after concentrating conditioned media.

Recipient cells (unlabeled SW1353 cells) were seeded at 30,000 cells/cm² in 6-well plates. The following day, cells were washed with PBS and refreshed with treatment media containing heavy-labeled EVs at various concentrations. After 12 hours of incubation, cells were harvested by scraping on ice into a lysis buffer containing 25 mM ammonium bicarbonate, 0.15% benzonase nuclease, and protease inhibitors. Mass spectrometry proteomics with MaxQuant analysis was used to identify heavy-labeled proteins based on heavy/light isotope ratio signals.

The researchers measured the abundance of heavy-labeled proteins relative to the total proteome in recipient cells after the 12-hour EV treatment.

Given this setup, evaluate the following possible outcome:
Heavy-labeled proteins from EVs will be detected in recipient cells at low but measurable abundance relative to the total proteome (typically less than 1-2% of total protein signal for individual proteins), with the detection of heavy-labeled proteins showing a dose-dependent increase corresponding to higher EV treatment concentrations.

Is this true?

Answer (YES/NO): NO